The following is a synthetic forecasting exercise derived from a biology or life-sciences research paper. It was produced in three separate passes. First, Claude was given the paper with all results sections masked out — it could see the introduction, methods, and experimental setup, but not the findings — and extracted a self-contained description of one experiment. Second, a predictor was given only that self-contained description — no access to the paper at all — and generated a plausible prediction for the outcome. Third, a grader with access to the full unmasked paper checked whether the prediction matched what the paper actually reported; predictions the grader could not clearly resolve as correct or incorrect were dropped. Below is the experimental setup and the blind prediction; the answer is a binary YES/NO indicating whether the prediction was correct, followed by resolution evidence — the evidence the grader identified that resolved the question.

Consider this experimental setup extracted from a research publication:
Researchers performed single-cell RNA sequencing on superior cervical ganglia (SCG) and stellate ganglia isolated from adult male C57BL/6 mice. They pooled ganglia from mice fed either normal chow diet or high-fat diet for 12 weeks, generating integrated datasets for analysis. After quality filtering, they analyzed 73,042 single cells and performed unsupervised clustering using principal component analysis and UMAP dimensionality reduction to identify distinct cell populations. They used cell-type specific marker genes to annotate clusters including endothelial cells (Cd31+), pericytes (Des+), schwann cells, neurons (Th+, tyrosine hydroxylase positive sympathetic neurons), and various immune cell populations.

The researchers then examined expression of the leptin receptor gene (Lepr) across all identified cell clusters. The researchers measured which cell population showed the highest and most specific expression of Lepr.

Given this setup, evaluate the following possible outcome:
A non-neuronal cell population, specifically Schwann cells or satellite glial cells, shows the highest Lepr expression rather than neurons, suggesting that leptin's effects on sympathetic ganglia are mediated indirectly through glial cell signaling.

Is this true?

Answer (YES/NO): NO